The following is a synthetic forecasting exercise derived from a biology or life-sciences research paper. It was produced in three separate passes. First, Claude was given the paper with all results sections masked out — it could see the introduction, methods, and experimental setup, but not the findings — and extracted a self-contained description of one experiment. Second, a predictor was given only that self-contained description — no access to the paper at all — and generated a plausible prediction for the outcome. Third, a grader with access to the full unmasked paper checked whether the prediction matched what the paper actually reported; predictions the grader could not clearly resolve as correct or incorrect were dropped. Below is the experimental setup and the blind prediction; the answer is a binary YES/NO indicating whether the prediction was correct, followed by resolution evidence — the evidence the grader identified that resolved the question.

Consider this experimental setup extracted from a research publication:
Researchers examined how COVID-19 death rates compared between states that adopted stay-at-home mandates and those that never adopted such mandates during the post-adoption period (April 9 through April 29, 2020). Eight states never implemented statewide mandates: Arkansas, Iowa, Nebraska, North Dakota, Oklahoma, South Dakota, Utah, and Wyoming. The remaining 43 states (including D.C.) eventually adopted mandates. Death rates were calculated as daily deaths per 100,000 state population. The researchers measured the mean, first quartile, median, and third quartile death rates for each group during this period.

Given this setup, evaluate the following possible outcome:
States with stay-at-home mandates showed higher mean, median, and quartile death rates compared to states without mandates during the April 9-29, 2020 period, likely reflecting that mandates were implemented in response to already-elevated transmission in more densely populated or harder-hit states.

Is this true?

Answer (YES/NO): YES